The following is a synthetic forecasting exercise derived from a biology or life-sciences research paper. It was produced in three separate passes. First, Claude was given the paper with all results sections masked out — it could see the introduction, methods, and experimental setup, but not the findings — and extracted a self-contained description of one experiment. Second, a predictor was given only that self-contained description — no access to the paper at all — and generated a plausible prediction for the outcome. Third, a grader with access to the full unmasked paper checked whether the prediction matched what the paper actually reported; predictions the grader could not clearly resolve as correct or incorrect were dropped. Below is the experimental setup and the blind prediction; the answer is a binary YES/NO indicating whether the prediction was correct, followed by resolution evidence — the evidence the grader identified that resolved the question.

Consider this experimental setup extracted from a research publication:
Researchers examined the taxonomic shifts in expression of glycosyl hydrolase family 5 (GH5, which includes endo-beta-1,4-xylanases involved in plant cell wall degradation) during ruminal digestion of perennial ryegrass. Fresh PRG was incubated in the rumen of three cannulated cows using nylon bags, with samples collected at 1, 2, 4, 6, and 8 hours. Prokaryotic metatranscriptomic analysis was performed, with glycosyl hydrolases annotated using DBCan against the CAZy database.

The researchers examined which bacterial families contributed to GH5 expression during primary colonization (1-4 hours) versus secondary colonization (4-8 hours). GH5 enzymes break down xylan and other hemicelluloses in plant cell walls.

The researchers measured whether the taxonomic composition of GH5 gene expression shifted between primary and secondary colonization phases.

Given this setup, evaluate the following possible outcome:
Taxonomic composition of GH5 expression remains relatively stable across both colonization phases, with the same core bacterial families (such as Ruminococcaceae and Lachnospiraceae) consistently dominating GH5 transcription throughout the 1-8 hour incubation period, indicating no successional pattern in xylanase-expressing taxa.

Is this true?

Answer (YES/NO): NO